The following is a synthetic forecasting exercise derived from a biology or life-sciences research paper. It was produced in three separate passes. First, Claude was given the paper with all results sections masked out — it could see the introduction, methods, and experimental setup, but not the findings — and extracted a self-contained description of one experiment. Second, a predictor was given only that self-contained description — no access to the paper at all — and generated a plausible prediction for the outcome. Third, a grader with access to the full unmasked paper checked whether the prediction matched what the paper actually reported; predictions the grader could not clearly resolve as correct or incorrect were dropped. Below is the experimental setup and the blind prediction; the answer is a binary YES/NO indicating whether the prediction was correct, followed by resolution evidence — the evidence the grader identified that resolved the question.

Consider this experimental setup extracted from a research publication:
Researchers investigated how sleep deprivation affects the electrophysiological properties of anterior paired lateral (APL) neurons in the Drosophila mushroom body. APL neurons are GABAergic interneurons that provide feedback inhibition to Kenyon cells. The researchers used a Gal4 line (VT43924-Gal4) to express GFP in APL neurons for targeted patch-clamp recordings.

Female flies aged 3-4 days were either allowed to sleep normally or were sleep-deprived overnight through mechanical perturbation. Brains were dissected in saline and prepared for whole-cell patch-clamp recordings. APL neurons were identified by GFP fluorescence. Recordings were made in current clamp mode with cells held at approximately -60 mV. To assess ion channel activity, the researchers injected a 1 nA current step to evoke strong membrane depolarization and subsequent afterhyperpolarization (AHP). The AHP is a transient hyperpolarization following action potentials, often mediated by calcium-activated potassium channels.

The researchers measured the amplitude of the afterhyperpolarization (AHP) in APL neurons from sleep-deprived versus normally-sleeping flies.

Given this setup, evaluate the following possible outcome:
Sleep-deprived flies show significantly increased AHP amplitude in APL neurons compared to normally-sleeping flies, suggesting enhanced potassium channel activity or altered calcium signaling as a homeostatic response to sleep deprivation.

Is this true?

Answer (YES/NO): YES